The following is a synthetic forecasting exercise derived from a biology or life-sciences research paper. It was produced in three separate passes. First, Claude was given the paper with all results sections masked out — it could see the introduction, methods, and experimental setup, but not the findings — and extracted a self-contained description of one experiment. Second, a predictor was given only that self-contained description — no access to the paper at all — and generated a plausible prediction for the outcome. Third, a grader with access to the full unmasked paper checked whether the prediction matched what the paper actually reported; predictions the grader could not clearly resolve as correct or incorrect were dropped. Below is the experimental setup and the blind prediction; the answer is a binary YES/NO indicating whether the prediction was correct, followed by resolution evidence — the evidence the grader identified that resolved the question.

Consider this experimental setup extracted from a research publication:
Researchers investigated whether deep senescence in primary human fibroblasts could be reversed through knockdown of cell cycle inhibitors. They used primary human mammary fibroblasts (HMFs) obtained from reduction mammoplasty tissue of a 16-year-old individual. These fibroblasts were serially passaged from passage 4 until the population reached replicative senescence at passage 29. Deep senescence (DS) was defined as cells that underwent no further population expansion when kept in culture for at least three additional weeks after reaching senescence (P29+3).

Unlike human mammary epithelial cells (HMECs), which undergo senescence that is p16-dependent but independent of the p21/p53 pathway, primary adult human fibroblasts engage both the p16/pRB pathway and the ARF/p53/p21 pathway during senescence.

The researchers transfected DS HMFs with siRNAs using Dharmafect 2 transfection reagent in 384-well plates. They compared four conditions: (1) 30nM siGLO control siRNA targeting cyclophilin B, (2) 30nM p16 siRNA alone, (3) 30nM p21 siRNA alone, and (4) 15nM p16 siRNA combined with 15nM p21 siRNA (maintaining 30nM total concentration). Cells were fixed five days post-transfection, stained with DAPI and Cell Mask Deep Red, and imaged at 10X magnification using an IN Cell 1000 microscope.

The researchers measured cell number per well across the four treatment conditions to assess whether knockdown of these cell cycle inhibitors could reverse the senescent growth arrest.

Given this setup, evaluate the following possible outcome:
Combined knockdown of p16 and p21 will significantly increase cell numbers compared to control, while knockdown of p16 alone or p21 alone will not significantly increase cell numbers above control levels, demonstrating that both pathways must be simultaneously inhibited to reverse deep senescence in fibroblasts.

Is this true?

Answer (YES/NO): NO